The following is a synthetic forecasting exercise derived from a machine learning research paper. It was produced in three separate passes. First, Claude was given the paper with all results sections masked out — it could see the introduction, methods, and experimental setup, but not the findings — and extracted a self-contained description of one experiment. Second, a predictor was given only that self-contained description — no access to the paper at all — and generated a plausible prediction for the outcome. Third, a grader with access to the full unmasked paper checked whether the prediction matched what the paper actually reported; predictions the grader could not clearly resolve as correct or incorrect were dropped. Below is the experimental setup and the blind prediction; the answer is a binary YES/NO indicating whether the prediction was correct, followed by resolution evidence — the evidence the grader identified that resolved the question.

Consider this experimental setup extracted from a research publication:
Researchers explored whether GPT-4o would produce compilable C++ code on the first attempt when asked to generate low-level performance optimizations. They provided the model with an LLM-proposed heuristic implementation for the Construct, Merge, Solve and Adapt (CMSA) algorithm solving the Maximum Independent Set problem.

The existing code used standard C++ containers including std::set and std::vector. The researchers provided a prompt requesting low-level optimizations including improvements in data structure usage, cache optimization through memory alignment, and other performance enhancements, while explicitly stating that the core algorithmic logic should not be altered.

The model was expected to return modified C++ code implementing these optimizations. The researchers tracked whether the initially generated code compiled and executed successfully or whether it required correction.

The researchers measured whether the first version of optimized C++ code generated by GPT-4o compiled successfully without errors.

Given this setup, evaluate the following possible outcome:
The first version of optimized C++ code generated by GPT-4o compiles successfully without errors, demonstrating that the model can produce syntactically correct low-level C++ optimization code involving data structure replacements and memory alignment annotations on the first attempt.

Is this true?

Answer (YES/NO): NO